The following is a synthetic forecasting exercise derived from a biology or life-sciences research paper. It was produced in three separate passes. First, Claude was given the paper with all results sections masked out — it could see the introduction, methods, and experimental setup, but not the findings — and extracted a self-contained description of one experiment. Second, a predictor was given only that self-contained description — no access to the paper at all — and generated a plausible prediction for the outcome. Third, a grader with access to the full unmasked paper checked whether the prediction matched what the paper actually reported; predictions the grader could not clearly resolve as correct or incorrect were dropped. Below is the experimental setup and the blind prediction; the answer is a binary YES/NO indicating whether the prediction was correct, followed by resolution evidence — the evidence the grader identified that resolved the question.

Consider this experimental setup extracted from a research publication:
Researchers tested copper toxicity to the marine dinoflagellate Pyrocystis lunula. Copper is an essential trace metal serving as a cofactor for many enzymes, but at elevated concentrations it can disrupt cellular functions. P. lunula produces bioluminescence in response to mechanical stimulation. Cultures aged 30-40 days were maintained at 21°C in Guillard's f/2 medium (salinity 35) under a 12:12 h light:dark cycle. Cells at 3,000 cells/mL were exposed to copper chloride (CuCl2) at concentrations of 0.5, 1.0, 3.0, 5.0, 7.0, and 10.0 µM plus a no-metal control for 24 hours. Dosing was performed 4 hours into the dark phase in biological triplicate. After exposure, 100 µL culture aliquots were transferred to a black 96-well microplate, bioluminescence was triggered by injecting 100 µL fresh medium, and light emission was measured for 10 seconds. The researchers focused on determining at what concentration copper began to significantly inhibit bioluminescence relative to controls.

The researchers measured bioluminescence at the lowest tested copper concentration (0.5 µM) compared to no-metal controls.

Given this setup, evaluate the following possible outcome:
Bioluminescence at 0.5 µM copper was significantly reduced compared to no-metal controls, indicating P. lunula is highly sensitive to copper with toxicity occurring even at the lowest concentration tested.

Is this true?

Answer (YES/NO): NO